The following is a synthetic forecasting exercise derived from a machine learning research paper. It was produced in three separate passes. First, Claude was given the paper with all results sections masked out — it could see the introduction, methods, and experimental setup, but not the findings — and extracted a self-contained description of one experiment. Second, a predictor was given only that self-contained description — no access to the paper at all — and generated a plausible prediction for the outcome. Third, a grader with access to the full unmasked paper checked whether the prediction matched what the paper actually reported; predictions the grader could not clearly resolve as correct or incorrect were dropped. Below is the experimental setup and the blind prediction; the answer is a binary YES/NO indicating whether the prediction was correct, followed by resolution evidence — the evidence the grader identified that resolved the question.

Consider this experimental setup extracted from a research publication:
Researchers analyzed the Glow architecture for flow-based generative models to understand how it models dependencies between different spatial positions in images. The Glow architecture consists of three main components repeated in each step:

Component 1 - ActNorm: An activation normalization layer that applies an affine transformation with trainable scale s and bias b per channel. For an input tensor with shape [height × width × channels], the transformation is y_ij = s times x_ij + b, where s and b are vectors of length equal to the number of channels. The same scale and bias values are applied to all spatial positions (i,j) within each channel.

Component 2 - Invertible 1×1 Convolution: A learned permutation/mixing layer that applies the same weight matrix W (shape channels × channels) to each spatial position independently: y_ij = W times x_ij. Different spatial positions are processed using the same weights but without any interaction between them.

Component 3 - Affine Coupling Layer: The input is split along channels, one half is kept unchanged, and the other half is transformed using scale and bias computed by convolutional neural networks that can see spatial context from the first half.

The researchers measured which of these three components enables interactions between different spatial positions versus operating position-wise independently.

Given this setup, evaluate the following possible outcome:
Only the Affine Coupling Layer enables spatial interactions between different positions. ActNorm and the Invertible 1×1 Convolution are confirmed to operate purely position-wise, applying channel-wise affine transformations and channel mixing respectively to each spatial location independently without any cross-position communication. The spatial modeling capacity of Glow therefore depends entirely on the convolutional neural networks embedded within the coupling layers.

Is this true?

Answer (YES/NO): YES